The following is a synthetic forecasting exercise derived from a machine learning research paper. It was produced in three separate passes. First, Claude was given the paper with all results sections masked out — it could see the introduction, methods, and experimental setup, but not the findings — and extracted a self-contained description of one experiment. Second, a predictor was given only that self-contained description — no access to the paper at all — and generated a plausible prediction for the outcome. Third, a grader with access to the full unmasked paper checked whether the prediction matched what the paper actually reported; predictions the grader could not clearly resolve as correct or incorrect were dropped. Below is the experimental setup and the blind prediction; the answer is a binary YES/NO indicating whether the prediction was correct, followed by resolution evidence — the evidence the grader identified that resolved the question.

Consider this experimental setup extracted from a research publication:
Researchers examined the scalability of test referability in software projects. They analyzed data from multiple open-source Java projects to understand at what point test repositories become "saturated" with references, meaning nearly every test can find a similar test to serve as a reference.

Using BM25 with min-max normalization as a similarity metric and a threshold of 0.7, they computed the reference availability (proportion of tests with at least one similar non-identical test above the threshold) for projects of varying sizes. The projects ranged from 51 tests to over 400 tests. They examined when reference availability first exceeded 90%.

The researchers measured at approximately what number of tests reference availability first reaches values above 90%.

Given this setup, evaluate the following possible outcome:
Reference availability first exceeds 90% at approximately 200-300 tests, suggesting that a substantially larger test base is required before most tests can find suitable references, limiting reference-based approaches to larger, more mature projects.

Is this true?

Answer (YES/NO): NO